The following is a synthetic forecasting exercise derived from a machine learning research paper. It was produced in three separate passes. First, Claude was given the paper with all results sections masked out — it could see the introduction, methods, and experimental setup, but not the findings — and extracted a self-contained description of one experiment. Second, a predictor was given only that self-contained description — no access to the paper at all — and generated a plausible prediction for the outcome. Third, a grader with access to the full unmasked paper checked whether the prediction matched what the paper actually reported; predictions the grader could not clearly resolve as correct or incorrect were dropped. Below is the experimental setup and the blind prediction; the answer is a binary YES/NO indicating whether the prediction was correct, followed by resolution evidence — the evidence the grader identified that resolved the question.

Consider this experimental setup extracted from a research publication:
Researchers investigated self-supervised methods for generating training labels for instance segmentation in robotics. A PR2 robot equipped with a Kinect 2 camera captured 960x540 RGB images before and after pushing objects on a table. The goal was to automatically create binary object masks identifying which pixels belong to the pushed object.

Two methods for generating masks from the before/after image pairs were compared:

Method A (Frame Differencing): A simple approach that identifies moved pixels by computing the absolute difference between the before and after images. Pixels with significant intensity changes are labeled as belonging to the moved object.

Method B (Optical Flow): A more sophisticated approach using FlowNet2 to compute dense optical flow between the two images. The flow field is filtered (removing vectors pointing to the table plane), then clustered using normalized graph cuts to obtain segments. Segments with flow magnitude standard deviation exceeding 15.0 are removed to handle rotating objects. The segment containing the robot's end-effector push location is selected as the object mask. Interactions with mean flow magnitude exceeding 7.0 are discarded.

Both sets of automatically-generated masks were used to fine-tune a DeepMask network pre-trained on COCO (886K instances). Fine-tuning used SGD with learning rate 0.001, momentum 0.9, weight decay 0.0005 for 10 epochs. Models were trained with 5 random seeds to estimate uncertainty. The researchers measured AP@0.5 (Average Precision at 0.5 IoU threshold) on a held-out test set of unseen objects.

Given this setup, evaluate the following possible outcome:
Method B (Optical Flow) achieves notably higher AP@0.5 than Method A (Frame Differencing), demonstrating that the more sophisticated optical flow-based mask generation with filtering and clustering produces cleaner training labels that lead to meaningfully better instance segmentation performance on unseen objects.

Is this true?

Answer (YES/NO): YES